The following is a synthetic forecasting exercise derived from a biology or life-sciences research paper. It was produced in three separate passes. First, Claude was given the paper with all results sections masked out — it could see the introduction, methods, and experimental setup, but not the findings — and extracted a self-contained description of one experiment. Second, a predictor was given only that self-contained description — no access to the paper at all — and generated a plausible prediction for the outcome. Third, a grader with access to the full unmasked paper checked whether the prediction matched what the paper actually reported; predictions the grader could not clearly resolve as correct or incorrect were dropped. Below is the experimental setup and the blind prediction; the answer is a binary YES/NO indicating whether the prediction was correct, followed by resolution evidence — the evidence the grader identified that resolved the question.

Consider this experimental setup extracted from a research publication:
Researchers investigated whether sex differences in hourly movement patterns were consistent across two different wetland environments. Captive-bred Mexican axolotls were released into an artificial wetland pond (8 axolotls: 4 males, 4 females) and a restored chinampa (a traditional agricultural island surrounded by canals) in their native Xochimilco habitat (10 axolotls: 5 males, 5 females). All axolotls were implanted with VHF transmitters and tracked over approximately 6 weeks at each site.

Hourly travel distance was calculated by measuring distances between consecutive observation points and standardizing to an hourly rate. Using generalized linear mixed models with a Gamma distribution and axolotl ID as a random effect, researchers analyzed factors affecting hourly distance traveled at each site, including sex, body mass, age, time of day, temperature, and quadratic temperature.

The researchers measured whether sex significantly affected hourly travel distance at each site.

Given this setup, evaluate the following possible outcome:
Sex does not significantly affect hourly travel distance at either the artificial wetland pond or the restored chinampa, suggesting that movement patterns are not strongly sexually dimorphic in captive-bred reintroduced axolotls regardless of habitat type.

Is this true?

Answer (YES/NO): NO